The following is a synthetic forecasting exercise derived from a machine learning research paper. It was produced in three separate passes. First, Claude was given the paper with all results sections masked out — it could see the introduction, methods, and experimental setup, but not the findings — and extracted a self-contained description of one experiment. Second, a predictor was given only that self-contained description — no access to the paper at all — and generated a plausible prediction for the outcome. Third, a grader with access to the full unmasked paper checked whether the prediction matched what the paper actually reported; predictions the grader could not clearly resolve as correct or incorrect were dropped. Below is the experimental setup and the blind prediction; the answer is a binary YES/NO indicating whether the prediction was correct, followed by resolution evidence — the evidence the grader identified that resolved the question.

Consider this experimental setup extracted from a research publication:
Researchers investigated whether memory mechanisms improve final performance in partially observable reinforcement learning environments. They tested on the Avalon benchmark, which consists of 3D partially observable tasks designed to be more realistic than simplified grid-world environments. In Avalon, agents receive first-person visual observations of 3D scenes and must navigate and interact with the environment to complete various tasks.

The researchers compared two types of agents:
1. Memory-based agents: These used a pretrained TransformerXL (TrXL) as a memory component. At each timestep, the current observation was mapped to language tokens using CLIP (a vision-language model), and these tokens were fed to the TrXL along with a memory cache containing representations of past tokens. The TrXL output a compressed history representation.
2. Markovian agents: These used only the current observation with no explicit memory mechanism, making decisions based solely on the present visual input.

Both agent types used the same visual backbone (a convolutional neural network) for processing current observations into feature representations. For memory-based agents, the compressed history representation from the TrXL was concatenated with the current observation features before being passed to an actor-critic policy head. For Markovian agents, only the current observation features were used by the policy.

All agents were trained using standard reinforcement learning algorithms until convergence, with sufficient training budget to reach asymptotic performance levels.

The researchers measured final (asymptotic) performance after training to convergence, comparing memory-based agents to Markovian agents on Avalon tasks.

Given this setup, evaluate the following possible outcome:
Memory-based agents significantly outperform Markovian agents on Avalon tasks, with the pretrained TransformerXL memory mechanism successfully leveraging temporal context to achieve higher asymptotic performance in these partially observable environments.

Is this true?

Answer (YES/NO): NO